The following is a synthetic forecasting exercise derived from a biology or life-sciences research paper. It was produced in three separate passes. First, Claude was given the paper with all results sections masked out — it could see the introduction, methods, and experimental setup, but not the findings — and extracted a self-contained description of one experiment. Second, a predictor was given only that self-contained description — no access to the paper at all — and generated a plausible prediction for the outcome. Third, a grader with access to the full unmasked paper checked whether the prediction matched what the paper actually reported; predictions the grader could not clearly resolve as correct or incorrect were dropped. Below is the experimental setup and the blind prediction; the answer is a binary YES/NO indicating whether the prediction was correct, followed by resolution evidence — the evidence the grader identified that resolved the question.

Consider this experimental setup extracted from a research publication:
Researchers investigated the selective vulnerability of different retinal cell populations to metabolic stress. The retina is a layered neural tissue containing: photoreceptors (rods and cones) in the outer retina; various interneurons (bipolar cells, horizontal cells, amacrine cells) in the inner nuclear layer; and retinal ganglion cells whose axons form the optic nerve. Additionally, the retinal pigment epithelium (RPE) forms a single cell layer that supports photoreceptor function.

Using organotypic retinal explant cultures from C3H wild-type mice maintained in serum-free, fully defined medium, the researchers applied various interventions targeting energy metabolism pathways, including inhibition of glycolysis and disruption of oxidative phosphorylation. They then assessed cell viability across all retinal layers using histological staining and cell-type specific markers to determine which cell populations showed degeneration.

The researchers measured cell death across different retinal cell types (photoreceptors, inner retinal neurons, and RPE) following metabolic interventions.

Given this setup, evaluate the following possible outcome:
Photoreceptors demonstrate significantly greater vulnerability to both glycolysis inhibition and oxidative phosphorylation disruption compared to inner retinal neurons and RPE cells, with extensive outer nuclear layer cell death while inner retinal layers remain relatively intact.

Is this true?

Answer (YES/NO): YES